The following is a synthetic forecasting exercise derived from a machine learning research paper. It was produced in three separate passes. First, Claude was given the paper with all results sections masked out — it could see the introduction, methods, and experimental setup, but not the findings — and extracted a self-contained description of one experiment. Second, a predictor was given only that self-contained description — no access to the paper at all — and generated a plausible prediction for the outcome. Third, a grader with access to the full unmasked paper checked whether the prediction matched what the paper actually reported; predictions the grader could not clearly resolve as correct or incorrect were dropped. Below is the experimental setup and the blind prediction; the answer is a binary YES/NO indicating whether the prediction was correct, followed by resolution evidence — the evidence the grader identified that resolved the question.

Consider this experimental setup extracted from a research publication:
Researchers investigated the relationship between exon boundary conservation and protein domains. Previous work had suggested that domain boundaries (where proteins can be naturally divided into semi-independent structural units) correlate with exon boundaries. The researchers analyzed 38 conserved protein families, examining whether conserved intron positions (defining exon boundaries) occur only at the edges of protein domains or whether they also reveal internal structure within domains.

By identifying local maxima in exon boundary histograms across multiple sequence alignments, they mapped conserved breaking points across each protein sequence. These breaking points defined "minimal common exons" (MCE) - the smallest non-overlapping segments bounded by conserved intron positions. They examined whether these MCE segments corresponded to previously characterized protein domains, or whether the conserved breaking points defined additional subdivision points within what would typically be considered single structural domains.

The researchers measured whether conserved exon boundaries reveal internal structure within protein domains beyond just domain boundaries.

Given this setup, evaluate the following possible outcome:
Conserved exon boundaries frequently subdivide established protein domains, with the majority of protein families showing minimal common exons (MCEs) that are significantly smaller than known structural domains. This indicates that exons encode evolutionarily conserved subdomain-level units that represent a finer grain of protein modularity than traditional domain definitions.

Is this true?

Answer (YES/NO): YES